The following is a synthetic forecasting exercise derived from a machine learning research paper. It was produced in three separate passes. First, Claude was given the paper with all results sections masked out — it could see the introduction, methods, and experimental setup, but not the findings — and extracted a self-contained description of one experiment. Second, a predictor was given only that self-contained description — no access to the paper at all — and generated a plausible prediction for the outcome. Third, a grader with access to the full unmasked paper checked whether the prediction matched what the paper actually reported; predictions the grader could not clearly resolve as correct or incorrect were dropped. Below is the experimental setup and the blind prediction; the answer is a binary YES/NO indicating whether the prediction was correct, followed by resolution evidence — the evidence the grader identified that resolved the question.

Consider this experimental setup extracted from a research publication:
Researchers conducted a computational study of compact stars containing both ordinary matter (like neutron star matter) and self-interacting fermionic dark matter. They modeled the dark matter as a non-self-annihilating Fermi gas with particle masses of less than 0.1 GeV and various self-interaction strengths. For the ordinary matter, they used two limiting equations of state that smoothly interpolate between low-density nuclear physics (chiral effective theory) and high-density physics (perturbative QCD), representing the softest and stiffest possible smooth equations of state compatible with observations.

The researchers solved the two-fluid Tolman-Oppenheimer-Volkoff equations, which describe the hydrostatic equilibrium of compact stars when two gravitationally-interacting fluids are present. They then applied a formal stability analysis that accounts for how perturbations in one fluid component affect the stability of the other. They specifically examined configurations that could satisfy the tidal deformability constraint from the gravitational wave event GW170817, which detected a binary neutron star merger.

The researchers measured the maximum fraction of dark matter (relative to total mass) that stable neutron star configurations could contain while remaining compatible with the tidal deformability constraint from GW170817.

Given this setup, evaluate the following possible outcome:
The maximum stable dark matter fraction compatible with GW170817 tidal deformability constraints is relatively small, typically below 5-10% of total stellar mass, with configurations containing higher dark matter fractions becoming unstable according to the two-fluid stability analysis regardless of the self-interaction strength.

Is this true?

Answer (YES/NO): NO